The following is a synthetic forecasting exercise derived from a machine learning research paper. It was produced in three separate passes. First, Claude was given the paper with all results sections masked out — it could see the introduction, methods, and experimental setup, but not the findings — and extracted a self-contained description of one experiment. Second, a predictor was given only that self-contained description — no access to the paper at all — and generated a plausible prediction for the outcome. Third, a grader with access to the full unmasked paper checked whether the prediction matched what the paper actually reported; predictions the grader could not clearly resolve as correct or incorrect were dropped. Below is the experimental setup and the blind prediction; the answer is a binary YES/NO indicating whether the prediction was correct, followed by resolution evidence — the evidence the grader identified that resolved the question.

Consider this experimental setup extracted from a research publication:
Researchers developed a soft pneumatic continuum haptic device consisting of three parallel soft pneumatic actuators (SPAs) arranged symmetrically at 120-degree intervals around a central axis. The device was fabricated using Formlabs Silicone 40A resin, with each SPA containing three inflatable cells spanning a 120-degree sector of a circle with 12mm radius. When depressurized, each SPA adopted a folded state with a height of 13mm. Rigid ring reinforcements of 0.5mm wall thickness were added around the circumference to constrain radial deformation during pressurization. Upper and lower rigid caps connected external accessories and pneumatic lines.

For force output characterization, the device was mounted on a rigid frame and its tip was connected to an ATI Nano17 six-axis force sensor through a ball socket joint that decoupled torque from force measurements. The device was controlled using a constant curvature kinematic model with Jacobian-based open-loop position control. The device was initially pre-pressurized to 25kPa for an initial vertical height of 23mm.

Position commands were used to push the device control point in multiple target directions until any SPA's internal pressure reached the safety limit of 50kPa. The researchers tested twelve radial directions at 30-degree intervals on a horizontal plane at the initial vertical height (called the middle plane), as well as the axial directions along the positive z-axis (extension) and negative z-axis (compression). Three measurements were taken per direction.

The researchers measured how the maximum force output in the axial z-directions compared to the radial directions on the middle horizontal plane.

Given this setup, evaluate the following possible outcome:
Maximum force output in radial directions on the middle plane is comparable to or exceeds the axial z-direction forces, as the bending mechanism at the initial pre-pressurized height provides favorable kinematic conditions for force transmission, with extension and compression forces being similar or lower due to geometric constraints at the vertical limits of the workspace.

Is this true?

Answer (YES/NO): NO